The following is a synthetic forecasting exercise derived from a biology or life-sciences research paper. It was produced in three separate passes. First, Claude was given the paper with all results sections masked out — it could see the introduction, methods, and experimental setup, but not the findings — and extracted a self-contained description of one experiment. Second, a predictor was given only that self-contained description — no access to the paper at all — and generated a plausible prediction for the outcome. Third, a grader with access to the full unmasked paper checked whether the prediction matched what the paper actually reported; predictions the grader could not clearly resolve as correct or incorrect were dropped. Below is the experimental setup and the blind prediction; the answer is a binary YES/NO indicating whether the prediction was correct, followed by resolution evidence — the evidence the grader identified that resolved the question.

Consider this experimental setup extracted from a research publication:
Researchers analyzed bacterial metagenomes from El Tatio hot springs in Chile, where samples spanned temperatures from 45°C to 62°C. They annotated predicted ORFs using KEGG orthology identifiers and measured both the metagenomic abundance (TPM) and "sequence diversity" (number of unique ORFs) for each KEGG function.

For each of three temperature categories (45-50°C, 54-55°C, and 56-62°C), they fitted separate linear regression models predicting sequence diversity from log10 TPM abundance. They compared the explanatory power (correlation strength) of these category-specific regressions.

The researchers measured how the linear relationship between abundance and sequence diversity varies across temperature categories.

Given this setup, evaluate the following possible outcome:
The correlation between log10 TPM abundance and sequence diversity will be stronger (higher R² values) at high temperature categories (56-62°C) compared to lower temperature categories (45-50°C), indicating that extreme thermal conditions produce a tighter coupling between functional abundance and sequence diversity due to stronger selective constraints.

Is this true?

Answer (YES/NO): YES